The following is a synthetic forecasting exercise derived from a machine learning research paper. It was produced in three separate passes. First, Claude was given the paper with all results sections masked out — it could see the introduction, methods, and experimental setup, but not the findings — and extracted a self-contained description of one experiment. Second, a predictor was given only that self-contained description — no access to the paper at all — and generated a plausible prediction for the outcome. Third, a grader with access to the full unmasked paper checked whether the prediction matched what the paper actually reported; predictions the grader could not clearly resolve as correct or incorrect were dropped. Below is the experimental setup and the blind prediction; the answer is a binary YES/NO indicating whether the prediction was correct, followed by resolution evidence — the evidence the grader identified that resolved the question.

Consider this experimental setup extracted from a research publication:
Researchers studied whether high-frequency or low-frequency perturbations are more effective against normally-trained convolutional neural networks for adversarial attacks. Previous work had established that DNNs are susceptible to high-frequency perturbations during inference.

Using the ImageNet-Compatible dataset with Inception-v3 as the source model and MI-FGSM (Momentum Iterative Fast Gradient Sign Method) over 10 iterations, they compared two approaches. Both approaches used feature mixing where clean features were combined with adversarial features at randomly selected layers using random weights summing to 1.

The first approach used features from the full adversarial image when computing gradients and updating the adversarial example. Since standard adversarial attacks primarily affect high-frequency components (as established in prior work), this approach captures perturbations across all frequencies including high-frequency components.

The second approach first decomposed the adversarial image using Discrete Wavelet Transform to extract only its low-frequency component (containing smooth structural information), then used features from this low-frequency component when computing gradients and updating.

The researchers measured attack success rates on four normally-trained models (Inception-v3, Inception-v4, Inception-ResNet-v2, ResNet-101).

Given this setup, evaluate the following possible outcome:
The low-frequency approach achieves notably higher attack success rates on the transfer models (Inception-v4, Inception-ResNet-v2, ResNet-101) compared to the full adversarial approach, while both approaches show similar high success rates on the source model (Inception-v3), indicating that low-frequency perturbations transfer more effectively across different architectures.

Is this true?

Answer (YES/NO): NO